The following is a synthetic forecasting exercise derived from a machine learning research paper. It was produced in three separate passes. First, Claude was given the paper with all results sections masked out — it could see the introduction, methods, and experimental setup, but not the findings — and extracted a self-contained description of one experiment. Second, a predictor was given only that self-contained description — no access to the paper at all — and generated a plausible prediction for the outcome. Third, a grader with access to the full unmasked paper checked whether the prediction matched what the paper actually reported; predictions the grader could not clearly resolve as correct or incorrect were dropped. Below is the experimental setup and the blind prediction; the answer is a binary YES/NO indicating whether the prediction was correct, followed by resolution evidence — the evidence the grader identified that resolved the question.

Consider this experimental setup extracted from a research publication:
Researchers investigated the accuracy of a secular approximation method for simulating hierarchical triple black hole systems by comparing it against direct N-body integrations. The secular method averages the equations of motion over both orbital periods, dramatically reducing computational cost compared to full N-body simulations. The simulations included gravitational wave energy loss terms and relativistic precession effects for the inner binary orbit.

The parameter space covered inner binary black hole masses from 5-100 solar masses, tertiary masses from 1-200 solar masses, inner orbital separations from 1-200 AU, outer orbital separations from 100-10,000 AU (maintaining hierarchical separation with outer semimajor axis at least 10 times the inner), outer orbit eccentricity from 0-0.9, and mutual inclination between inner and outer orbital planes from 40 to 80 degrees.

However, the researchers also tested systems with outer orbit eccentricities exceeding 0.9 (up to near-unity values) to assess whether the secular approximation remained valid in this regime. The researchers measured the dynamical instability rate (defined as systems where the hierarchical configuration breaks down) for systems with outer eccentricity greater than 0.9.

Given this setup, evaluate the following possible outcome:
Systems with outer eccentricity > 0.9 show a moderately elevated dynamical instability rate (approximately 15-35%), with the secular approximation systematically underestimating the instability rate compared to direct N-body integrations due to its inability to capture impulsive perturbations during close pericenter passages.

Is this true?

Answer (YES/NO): NO